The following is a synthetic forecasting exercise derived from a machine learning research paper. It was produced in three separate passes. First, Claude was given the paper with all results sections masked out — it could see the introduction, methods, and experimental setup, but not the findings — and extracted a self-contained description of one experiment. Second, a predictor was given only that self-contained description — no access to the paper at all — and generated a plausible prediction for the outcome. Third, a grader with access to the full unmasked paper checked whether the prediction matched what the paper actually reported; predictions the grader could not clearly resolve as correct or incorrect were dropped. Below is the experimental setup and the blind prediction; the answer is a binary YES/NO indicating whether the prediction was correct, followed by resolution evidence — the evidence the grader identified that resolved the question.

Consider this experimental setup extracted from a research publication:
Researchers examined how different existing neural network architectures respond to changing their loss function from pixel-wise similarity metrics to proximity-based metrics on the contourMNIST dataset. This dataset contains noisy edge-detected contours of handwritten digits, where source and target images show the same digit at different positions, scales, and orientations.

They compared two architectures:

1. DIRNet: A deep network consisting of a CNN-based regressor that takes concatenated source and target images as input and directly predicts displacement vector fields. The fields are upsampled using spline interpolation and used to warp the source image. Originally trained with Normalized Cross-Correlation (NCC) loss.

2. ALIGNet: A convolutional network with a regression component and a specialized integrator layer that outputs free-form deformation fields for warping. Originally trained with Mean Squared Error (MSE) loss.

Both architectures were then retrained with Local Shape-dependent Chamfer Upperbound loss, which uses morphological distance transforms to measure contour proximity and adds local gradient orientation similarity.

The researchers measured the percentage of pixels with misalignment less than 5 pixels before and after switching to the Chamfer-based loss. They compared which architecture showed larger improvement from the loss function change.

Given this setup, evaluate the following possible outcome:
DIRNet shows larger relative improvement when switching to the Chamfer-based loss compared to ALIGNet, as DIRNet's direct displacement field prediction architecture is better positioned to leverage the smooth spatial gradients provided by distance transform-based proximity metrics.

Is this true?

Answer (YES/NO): YES